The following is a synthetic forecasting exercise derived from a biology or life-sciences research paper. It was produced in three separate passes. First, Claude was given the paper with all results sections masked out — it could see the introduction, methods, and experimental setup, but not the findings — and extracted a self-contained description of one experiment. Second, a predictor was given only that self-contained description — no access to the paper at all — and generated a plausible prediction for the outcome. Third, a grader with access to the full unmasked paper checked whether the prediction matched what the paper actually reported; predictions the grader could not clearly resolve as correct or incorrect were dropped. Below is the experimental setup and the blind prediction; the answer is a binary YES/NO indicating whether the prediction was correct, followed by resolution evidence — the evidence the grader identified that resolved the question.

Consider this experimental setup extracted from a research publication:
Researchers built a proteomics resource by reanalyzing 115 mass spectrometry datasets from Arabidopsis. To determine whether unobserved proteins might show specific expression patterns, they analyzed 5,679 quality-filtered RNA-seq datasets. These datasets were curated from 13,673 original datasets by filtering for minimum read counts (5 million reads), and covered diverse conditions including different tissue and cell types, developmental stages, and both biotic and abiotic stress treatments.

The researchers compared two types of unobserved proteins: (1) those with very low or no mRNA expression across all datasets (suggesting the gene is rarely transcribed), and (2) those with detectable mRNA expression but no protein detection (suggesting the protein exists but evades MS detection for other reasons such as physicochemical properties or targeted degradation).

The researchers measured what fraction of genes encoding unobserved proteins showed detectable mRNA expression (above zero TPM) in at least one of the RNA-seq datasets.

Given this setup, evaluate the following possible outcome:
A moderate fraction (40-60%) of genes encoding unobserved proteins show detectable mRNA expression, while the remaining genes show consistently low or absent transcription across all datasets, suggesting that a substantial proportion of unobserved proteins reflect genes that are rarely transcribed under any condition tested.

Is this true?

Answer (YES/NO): NO